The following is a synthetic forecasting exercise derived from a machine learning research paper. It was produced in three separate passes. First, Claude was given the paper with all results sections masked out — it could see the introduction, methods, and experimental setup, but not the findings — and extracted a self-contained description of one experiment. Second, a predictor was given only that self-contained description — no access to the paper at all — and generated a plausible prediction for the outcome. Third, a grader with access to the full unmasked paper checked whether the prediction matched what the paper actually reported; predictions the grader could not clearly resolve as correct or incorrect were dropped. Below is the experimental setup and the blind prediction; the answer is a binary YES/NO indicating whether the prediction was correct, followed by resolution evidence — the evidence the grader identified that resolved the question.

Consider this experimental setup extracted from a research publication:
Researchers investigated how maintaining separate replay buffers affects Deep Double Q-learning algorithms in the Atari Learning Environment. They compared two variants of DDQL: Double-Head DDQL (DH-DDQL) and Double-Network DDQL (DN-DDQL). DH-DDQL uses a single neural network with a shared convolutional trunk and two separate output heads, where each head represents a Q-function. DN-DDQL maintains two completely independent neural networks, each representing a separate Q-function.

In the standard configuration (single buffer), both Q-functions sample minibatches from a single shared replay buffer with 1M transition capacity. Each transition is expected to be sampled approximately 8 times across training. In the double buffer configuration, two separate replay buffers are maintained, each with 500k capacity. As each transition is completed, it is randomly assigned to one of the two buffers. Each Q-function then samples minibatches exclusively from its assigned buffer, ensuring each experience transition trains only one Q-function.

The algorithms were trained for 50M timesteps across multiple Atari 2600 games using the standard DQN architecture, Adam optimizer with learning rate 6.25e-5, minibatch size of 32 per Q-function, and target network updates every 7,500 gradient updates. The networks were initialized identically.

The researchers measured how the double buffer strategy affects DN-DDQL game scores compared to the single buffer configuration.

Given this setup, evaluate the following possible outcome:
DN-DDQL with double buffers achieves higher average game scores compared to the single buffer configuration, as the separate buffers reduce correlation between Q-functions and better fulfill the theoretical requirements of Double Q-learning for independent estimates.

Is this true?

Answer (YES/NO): NO